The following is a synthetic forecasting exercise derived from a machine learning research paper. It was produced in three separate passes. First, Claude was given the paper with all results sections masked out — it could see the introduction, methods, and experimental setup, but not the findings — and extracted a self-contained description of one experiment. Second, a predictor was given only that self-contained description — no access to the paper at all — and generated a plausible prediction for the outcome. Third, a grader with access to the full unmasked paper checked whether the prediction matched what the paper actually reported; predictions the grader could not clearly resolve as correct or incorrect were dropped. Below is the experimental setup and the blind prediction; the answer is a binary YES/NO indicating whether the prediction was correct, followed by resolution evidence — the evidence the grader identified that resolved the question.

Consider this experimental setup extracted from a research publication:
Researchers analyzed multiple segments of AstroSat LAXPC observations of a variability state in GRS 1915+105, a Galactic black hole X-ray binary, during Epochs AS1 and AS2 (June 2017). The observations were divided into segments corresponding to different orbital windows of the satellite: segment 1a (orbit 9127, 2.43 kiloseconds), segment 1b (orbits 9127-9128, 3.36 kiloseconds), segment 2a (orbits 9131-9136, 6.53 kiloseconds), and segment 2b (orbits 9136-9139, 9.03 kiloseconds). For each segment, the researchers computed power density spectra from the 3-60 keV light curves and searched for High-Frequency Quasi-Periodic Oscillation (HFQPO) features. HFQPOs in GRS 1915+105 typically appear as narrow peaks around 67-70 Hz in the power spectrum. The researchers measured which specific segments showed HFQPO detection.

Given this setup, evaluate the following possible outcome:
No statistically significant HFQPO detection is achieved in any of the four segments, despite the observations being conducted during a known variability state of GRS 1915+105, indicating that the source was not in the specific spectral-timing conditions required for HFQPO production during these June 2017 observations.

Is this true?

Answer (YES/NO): NO